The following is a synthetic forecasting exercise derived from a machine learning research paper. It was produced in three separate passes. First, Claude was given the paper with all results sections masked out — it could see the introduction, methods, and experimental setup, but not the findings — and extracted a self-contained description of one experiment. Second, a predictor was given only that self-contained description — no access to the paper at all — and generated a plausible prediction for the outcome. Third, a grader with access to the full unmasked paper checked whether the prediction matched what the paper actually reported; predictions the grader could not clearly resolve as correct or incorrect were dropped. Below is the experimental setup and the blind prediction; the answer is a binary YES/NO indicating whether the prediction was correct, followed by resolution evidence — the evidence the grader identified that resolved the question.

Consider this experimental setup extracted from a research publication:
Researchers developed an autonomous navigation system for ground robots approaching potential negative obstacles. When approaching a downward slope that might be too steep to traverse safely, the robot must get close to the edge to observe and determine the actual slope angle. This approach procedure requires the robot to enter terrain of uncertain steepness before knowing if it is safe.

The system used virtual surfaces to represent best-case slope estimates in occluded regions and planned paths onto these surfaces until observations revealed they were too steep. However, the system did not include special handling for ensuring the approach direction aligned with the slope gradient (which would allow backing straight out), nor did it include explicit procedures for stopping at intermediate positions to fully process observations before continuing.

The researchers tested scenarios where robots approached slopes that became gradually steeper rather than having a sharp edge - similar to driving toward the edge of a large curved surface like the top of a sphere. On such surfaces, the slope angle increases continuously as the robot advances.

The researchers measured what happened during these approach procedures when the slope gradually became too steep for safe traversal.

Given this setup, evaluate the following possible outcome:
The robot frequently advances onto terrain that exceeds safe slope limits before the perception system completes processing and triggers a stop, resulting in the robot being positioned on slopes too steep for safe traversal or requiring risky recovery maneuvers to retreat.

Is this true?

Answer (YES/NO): YES